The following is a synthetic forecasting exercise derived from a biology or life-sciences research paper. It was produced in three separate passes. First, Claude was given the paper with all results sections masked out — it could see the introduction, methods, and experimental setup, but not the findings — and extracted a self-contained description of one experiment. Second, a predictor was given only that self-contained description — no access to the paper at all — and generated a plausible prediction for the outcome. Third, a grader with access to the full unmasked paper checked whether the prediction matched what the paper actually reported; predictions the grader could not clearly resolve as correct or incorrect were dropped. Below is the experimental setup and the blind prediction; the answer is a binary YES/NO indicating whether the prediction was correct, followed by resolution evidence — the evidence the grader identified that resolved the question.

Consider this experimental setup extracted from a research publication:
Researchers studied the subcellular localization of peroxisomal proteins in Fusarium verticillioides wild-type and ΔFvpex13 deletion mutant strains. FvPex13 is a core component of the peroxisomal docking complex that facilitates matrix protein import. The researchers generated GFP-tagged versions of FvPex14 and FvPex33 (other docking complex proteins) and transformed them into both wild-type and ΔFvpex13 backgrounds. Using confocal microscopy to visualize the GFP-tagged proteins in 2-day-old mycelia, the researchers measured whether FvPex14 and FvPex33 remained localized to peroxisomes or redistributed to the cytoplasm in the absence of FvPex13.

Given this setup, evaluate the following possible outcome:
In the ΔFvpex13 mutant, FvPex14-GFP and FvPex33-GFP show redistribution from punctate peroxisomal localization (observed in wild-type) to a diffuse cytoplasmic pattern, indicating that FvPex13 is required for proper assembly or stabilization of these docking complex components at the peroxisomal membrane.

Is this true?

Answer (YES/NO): NO